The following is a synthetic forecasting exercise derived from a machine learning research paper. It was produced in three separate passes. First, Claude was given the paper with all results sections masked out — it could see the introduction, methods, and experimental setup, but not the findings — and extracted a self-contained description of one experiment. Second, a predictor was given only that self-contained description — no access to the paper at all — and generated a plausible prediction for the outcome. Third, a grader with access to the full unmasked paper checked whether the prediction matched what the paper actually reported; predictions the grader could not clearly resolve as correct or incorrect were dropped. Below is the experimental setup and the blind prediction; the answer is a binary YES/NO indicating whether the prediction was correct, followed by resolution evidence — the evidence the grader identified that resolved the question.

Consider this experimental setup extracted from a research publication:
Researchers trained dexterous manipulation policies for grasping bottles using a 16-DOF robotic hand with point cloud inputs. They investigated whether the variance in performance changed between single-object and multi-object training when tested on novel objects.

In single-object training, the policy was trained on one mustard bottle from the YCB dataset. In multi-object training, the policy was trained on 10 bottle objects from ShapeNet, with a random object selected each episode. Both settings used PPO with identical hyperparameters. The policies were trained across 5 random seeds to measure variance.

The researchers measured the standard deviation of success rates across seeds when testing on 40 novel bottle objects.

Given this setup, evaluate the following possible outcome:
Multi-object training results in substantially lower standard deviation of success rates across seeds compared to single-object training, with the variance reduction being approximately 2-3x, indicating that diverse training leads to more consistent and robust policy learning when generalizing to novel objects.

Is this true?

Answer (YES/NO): NO